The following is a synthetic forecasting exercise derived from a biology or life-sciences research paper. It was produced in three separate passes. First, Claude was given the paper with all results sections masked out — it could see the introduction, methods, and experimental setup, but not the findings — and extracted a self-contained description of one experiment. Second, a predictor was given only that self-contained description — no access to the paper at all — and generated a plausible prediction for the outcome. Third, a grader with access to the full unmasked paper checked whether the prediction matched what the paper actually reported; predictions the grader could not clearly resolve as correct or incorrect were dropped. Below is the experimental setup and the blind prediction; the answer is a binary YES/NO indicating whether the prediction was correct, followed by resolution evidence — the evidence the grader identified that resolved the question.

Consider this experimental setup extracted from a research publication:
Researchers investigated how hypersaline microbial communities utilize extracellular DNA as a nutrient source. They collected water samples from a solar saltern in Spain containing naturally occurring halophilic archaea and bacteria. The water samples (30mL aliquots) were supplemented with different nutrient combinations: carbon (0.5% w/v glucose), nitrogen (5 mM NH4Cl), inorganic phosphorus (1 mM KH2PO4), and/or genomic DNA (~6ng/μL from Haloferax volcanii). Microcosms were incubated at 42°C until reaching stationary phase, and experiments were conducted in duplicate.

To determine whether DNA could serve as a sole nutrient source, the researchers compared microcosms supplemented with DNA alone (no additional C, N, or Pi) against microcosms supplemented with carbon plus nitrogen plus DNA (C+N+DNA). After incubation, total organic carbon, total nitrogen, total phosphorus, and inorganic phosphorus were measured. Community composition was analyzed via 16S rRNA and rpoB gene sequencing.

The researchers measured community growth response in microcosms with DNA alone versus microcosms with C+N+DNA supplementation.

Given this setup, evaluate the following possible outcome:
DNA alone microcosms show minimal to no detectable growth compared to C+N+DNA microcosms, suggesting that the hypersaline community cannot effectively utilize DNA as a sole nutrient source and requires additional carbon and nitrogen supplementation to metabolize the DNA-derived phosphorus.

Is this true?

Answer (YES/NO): YES